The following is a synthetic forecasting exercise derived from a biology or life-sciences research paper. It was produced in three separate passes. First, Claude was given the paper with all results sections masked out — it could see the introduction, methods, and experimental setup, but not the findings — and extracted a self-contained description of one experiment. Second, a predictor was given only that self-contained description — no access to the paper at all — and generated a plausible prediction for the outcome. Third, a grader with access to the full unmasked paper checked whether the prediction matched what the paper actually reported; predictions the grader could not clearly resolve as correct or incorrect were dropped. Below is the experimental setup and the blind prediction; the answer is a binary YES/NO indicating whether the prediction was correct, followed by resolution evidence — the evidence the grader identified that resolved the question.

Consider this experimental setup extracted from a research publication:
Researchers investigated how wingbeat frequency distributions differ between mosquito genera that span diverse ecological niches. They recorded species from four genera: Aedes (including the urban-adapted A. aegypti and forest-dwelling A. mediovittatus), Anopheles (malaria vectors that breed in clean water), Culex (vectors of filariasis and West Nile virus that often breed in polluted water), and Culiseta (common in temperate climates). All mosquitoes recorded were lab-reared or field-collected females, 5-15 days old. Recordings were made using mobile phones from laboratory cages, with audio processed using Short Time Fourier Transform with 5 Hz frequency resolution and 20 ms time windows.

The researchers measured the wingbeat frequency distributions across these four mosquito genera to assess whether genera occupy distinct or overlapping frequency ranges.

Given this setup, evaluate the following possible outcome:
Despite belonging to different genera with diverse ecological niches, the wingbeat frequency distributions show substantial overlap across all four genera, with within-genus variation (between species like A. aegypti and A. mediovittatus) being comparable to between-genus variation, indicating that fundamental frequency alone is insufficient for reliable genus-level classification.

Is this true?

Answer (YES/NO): NO